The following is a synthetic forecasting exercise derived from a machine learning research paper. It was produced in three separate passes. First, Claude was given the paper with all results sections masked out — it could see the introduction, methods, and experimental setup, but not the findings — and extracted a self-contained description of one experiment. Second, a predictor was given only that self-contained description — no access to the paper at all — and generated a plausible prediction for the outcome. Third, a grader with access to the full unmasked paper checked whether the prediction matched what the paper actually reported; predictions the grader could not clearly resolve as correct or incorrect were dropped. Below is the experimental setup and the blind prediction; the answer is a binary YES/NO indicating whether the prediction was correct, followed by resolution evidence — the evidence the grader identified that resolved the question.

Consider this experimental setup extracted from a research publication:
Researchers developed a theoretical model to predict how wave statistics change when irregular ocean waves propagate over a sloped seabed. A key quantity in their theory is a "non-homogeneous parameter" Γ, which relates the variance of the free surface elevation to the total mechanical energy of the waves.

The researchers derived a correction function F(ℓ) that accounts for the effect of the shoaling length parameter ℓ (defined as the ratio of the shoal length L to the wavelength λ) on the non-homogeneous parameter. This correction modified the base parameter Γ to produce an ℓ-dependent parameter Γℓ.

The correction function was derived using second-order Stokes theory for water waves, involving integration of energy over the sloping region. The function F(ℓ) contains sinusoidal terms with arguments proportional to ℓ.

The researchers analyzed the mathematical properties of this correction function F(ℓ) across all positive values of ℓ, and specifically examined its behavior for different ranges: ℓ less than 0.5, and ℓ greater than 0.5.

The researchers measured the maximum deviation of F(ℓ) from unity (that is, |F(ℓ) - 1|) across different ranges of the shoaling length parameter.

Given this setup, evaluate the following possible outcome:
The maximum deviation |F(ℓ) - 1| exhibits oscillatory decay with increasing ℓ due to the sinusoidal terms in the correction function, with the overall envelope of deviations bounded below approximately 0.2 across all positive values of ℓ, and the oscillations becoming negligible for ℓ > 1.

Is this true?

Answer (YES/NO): NO